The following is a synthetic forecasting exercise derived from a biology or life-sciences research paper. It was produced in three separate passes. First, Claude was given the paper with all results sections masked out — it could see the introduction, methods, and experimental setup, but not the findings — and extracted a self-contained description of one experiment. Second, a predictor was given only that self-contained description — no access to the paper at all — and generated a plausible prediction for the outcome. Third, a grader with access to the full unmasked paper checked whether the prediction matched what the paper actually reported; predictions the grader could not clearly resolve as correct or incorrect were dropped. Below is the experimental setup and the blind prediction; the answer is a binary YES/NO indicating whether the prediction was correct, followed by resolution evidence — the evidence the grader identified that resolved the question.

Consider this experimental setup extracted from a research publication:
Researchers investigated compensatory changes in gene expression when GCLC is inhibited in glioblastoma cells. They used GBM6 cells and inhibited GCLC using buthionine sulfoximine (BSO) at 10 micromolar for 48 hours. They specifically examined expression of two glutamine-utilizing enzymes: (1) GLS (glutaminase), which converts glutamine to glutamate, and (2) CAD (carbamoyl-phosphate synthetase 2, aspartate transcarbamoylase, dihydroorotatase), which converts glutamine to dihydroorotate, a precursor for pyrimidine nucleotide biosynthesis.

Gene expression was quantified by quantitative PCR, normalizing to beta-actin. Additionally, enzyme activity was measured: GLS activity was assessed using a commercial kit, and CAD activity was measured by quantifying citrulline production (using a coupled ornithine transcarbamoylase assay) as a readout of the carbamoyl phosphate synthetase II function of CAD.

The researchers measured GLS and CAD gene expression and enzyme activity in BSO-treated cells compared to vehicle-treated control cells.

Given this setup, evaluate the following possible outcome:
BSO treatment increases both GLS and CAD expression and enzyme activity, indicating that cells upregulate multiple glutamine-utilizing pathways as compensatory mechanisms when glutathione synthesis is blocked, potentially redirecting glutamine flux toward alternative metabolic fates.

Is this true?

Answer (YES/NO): YES